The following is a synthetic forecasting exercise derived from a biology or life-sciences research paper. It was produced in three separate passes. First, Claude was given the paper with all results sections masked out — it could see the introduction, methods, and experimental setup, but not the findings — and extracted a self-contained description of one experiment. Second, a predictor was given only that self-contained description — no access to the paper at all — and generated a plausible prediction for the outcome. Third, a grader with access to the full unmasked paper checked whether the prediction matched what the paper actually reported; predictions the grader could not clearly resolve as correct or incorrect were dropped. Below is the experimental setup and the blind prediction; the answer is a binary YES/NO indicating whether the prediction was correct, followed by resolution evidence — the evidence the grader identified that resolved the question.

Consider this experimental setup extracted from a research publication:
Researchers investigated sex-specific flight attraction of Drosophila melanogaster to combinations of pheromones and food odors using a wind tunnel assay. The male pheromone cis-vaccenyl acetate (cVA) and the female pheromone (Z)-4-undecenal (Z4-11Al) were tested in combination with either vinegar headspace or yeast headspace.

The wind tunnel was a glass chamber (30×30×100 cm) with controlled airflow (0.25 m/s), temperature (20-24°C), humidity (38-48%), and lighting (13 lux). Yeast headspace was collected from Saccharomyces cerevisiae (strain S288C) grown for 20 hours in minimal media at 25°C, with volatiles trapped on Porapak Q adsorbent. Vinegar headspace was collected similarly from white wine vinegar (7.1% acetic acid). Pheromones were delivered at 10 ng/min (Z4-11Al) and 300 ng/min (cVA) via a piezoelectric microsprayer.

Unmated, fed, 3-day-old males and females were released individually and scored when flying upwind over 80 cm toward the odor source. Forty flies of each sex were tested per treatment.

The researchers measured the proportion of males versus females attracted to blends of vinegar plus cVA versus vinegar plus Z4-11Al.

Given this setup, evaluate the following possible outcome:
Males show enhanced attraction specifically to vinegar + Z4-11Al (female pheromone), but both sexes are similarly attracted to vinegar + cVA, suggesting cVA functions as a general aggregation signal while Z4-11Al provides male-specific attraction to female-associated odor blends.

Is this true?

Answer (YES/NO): NO